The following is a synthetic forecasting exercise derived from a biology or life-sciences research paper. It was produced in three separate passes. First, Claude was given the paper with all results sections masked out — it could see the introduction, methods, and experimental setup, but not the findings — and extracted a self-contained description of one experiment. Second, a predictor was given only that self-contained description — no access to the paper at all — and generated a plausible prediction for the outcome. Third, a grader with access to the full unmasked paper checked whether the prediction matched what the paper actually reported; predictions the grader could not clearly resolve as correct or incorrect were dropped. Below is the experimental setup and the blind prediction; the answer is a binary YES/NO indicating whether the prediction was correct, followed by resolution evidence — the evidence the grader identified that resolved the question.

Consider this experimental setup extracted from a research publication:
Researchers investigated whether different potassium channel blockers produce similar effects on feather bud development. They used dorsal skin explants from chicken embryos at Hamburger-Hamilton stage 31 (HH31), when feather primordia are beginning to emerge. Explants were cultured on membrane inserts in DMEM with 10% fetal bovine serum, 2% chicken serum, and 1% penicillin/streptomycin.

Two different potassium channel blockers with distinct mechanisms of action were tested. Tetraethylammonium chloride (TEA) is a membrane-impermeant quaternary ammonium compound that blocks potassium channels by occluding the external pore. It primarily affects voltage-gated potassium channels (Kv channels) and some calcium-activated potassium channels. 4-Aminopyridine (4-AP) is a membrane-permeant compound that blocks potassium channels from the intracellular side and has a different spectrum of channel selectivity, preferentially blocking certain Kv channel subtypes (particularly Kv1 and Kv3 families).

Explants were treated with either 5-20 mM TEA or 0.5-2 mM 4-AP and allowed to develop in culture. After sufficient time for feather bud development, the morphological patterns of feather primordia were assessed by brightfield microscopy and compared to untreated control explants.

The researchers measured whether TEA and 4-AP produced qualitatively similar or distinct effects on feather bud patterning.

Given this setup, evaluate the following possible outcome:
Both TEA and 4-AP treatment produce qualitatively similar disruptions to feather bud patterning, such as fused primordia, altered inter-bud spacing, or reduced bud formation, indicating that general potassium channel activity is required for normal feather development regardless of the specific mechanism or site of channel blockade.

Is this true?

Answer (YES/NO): YES